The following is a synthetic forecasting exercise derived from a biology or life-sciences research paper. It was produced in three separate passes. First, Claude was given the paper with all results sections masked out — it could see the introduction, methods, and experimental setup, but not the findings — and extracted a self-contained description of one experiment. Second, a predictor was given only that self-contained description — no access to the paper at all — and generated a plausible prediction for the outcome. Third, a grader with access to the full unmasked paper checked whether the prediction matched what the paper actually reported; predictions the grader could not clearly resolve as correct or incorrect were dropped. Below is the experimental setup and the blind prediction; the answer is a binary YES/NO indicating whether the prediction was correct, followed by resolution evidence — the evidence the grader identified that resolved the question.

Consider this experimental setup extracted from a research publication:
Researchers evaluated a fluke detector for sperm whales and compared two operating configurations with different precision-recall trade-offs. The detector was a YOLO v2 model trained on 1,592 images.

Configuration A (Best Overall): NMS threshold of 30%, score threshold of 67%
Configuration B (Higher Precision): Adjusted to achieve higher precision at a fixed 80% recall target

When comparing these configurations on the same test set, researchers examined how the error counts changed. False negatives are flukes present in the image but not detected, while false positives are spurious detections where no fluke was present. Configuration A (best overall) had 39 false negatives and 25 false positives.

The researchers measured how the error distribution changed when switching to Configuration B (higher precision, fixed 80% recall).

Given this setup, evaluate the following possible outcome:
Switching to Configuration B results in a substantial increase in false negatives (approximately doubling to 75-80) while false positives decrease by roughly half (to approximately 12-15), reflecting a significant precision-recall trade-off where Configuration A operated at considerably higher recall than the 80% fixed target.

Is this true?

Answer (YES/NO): NO